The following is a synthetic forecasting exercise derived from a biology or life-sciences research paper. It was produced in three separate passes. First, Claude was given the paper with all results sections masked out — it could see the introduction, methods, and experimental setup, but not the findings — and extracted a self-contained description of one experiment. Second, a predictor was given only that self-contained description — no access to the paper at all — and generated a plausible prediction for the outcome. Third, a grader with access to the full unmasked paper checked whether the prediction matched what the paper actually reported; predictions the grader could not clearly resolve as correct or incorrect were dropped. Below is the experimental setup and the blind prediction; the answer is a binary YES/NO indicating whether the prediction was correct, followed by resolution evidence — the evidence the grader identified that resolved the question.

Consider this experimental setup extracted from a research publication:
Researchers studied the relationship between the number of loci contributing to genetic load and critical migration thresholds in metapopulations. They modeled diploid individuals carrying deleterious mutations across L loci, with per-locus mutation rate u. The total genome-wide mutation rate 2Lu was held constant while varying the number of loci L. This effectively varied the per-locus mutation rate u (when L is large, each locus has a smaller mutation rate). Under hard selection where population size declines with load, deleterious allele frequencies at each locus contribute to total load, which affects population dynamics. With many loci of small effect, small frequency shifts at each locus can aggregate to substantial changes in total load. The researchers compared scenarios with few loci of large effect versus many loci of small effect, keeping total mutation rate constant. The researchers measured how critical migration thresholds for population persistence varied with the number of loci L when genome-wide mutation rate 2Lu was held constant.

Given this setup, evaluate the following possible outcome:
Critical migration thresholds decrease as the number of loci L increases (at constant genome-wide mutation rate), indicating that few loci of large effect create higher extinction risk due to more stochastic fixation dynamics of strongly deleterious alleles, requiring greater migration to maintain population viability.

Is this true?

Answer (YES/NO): NO